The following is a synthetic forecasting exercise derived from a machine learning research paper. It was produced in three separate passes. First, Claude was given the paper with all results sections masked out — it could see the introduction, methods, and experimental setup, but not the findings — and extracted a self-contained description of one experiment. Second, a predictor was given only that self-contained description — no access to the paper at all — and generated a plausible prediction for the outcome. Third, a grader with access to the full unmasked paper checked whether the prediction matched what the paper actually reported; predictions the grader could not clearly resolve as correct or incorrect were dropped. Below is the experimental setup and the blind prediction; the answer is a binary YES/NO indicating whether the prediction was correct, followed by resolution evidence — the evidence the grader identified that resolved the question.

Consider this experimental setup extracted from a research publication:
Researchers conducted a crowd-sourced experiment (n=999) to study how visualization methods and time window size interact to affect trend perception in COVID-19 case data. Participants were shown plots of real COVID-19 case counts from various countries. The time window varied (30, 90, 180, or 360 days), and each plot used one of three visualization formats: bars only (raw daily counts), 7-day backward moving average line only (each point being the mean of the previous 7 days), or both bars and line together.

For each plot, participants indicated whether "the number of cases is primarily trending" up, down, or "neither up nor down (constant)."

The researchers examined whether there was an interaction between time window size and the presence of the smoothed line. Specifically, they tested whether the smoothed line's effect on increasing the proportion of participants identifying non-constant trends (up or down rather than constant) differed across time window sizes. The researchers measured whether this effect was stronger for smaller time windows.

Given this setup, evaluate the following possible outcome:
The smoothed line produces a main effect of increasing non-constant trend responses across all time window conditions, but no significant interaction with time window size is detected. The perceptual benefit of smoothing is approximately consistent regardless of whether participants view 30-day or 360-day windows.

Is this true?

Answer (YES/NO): NO